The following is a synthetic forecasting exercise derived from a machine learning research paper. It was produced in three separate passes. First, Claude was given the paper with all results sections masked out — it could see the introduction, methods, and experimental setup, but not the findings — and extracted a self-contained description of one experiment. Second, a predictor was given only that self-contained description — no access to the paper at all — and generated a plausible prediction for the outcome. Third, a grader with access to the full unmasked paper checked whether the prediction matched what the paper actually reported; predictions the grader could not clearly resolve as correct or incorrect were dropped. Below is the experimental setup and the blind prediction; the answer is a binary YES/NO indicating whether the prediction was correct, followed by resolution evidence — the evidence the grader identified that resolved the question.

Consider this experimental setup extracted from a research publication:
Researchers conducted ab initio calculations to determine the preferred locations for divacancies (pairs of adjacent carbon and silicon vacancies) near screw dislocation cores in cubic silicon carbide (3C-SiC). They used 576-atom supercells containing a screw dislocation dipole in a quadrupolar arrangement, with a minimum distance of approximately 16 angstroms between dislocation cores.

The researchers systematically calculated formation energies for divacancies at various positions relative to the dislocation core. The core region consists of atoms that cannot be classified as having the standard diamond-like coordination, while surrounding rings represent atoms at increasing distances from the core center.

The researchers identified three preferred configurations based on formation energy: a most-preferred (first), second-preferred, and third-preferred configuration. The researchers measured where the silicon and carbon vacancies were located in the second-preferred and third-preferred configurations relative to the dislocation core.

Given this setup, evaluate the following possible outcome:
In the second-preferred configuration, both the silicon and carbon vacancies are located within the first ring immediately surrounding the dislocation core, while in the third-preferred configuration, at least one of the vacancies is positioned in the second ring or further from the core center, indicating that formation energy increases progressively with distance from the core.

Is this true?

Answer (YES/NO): NO